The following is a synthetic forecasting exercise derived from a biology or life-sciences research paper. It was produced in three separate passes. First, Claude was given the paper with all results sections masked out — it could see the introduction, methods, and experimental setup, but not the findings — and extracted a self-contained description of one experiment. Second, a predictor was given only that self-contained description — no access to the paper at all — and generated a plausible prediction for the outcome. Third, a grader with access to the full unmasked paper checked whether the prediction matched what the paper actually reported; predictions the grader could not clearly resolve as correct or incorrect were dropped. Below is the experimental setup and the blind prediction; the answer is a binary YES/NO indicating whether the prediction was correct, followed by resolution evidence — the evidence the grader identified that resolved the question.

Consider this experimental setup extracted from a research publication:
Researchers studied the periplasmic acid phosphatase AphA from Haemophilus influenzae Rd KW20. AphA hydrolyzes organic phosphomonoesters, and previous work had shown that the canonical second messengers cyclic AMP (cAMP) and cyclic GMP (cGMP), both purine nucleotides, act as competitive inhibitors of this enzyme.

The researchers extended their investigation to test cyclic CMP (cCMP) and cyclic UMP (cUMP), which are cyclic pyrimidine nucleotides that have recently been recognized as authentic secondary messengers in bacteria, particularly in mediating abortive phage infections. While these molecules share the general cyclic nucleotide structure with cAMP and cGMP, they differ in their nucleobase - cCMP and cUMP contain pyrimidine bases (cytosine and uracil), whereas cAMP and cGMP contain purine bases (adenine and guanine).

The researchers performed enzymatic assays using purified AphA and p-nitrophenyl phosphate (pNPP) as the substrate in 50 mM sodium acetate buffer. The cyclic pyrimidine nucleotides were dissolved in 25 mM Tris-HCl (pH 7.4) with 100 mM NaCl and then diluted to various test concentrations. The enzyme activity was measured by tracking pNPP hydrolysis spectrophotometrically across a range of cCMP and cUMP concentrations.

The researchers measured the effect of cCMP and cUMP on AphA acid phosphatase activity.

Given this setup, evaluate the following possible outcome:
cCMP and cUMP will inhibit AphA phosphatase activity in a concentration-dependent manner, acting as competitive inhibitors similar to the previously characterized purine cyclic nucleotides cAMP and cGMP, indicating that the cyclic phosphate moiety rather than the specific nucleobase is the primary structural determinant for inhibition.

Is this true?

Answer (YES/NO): NO